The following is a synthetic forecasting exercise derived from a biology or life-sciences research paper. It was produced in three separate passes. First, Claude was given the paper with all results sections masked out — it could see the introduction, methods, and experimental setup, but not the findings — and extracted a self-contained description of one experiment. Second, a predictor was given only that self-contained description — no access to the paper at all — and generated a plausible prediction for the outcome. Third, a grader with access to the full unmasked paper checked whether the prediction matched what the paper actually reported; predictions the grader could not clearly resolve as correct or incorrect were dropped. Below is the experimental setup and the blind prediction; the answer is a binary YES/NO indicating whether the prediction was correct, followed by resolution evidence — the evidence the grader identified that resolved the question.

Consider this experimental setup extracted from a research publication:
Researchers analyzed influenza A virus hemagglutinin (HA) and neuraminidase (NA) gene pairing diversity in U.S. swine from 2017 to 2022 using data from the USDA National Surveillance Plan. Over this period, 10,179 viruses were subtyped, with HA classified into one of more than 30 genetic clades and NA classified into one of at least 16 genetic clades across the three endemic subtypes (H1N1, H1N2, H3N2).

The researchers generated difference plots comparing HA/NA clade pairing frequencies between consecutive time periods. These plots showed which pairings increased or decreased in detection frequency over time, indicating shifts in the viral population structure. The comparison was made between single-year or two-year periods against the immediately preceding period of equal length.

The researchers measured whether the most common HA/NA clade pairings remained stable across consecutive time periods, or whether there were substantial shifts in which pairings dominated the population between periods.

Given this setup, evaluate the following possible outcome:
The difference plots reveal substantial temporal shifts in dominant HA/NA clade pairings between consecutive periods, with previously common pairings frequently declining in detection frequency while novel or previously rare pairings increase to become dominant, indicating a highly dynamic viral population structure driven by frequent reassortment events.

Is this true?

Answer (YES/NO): YES